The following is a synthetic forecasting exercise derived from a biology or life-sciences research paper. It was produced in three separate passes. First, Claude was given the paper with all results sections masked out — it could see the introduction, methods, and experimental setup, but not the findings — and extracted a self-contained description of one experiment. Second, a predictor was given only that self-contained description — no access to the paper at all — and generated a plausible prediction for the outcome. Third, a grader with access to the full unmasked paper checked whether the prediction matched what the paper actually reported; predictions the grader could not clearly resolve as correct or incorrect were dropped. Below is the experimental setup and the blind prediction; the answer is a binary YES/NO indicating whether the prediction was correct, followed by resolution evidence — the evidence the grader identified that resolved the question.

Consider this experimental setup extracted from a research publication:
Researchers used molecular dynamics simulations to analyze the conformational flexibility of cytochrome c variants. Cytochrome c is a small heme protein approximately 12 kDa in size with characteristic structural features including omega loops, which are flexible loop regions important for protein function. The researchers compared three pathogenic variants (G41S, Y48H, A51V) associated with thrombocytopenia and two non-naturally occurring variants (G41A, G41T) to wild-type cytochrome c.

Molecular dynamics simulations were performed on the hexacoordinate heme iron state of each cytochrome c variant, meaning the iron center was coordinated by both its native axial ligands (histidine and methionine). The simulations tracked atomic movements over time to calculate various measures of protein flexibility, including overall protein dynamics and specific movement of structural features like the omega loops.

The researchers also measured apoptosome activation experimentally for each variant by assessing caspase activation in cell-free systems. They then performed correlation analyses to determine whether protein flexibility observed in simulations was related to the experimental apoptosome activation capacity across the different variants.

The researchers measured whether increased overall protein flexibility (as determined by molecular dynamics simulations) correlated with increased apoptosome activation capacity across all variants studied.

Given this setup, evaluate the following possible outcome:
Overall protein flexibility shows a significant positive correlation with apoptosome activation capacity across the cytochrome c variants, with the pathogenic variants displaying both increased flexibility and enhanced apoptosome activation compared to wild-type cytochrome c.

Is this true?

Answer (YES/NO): NO